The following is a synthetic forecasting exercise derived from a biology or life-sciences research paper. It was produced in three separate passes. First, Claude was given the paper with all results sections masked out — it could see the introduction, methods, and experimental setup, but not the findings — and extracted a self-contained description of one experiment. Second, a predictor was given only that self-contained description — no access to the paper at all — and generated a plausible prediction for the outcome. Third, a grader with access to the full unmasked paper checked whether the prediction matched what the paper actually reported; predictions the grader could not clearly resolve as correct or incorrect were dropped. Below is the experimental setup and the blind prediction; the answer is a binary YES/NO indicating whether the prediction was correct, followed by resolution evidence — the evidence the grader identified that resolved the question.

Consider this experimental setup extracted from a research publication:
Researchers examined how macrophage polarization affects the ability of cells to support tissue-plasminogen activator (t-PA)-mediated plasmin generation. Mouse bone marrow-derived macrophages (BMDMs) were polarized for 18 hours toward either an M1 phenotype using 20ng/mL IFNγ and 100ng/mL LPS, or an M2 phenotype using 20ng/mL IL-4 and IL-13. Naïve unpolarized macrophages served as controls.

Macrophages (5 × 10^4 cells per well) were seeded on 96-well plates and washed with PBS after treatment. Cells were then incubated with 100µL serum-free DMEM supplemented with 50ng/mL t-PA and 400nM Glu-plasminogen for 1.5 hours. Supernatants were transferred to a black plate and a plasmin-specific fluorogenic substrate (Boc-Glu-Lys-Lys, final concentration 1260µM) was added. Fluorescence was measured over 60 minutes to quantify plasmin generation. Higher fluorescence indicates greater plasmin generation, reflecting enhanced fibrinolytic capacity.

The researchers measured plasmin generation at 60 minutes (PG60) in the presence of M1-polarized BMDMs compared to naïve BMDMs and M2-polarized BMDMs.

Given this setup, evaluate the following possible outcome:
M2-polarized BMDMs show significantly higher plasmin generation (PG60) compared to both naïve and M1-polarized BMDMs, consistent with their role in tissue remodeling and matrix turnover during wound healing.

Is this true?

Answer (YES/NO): YES